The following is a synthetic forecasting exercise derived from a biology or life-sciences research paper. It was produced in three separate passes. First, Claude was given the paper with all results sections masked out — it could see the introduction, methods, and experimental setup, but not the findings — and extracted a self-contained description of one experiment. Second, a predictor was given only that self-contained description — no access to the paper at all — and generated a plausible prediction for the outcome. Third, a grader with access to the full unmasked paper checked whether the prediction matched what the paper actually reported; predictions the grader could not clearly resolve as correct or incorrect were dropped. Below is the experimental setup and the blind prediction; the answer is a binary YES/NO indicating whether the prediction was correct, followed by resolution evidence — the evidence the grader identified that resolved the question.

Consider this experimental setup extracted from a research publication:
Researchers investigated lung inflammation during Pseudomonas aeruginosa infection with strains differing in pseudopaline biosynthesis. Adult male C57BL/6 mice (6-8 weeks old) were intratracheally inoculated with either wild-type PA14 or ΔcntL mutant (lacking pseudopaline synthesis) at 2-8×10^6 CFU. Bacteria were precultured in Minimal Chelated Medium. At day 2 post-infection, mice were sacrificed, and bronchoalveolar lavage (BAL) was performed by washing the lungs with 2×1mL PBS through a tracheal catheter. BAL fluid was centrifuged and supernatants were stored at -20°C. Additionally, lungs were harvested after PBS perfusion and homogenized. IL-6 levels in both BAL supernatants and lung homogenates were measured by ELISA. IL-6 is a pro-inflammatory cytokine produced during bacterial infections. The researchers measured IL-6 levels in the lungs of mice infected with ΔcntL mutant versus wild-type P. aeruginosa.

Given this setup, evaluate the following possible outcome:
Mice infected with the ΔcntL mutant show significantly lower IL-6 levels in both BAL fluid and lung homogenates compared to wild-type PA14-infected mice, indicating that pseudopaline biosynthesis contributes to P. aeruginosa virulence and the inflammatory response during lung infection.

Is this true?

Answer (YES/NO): YES